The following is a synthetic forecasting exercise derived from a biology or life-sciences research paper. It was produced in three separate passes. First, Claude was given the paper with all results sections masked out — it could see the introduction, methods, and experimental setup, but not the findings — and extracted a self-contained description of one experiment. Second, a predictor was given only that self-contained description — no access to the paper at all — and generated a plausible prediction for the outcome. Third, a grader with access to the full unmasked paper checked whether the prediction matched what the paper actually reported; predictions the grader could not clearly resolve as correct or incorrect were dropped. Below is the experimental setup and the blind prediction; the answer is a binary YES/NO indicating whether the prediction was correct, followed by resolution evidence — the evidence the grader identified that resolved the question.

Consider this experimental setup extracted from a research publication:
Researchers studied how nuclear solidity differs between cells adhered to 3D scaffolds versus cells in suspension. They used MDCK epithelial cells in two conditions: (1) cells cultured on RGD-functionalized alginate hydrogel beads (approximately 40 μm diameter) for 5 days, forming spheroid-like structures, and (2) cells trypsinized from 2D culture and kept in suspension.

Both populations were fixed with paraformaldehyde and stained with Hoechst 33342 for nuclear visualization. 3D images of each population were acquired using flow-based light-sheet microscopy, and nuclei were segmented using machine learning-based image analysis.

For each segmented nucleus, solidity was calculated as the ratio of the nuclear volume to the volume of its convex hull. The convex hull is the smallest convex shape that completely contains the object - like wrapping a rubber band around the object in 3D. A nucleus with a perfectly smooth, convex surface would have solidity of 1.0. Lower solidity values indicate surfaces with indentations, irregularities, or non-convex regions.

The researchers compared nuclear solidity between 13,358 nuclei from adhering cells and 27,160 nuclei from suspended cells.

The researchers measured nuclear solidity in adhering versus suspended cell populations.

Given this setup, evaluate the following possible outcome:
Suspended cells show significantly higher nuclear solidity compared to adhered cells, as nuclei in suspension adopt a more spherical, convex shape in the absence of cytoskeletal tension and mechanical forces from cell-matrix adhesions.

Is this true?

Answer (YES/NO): YES